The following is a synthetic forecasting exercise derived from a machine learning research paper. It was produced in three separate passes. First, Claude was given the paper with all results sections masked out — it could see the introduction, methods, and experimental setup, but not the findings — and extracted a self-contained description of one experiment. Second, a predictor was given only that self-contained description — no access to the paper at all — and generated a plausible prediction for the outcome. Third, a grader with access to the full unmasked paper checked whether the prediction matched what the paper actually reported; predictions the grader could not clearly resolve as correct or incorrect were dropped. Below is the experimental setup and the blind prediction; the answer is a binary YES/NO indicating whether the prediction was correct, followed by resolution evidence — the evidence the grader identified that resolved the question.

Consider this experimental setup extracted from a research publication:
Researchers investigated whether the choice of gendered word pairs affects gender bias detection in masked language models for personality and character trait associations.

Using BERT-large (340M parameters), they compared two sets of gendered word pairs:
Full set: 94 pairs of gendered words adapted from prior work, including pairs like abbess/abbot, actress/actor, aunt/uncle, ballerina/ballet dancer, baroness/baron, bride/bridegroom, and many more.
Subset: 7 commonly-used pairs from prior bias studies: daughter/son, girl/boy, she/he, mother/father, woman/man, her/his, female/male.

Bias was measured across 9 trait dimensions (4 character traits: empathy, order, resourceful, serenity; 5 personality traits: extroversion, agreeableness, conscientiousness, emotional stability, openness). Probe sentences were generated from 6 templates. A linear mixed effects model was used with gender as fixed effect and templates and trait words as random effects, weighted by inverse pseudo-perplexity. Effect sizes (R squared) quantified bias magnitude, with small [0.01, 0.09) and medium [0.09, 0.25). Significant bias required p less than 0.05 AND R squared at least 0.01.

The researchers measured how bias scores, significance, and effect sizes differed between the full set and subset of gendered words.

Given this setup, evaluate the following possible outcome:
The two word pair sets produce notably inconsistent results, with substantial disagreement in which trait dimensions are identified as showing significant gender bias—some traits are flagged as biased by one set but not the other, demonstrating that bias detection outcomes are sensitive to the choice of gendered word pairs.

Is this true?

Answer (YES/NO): NO